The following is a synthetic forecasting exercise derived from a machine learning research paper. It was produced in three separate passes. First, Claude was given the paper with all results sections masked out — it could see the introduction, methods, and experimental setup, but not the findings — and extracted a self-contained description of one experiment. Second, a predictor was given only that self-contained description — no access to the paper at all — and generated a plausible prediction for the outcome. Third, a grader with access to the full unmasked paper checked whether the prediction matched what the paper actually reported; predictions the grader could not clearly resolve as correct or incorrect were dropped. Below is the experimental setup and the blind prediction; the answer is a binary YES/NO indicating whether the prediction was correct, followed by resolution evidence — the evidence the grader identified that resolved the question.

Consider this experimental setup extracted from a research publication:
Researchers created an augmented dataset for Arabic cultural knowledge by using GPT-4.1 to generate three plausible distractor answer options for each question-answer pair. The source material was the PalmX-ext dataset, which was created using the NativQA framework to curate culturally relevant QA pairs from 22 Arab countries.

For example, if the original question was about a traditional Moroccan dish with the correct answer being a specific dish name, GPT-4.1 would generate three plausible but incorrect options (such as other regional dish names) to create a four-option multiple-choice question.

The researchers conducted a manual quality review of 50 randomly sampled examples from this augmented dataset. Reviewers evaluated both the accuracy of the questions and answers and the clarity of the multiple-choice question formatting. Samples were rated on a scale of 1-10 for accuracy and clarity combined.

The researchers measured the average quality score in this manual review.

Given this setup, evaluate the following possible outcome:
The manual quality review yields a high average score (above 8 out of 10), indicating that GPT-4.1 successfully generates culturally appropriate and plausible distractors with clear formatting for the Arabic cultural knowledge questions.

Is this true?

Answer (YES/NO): NO